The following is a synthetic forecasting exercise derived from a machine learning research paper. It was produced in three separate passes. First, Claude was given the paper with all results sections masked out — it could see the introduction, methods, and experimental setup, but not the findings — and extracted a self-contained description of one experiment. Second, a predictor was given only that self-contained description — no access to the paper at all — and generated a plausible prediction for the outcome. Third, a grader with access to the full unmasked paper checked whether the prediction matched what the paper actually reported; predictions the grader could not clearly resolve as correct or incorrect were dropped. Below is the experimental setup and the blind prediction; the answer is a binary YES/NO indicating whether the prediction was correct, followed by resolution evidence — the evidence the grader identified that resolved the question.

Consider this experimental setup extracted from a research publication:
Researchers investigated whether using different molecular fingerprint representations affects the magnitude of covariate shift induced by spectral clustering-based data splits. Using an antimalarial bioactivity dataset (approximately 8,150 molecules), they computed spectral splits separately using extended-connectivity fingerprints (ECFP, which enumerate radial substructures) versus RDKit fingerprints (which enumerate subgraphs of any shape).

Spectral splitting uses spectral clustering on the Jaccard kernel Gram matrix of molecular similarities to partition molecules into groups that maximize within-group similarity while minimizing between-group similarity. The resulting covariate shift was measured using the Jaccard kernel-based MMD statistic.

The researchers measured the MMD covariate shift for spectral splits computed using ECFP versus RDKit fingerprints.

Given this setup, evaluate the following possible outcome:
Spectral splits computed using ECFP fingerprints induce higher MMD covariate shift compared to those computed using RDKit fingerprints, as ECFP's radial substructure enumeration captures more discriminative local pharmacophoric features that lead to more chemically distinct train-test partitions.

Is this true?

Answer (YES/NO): NO